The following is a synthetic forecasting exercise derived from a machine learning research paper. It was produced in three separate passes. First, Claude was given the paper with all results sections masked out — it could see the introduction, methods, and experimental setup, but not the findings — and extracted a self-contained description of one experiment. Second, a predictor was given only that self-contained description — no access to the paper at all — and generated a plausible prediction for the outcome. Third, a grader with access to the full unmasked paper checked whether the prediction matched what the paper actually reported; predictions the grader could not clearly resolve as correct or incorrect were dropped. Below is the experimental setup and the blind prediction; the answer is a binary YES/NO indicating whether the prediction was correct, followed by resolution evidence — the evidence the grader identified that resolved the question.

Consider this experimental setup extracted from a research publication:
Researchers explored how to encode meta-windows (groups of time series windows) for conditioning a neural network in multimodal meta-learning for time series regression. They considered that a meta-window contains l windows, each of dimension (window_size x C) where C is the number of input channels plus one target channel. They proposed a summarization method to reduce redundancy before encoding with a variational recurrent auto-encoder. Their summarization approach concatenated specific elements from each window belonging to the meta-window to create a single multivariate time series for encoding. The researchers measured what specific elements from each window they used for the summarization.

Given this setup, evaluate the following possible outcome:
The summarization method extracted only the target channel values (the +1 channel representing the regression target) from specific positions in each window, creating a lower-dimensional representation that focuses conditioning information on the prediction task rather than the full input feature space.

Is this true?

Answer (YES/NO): NO